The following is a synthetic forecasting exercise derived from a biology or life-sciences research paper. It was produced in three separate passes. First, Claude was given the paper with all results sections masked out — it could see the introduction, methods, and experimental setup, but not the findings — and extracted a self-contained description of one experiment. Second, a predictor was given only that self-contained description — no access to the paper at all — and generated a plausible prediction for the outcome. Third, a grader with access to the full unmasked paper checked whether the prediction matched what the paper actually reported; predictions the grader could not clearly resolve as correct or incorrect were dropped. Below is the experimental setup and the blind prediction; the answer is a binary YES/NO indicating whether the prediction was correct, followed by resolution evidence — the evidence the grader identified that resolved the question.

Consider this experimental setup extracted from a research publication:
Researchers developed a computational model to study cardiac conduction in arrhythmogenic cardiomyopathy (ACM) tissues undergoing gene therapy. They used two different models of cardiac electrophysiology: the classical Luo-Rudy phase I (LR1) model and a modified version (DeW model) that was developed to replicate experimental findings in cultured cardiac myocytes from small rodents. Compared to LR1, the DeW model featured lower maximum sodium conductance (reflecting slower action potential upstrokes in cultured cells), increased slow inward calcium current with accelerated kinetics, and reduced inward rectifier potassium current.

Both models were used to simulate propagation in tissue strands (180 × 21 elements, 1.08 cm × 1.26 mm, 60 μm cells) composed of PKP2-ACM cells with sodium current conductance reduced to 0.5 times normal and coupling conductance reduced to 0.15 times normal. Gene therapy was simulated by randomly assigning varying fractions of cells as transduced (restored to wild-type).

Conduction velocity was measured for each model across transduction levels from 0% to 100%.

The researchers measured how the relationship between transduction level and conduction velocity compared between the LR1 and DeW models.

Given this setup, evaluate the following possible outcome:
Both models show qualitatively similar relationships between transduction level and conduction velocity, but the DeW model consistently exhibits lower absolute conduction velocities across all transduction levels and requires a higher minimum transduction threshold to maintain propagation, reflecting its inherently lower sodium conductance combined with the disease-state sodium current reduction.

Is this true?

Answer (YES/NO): NO